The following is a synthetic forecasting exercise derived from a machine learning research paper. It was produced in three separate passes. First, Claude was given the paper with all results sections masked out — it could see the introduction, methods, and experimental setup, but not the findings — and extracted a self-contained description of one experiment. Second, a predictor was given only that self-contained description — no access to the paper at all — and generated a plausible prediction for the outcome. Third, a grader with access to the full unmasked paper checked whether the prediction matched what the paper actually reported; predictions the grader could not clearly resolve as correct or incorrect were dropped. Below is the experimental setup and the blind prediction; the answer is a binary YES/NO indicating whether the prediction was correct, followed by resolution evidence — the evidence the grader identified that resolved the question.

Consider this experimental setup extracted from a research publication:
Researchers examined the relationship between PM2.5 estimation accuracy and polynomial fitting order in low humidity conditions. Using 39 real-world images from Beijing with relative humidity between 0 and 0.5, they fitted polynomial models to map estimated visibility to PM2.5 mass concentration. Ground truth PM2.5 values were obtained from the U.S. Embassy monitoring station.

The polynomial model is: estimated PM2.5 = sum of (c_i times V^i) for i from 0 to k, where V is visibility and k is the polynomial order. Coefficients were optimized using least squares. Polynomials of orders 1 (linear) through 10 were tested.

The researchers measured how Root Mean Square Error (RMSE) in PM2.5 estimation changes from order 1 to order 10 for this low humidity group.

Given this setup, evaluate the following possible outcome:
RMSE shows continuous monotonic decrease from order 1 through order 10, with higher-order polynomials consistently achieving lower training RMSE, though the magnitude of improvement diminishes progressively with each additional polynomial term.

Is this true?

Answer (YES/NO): NO